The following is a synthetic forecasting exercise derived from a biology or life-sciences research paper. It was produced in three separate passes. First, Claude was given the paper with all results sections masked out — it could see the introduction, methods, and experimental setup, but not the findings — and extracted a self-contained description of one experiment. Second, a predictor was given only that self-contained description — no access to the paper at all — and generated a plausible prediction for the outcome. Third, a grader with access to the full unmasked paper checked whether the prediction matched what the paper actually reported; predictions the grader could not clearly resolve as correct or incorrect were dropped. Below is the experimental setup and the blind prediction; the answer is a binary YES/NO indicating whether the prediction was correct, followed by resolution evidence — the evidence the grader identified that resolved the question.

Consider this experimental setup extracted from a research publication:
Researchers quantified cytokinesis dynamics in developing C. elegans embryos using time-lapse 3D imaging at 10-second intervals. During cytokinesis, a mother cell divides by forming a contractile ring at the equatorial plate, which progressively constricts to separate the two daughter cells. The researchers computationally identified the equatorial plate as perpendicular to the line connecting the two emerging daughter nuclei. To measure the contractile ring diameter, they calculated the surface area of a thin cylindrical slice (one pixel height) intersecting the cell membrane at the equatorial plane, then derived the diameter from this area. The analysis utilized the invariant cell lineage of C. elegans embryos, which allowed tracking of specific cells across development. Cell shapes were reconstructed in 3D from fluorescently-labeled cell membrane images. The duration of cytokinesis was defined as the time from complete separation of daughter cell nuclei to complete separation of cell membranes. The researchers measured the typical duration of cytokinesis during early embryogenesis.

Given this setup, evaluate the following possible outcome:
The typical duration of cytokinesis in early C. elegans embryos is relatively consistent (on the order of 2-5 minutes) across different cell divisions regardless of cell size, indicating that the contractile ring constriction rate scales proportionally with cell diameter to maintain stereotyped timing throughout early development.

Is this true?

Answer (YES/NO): NO